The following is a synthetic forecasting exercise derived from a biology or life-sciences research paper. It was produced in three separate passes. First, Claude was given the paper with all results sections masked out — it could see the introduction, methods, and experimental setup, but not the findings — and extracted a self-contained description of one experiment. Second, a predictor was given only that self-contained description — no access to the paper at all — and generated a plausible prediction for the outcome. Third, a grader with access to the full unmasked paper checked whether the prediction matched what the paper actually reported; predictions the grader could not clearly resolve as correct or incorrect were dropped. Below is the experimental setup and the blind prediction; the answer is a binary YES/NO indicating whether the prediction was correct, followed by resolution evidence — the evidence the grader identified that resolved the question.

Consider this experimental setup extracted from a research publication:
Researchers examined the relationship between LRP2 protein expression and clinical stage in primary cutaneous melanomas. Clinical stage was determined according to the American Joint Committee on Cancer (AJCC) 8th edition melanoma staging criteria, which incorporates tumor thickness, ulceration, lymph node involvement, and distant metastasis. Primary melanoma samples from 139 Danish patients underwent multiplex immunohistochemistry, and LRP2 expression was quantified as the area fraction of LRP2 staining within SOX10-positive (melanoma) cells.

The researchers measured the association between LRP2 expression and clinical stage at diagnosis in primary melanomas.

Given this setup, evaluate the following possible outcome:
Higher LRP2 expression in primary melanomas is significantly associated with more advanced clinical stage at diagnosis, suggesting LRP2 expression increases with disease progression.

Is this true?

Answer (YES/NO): NO